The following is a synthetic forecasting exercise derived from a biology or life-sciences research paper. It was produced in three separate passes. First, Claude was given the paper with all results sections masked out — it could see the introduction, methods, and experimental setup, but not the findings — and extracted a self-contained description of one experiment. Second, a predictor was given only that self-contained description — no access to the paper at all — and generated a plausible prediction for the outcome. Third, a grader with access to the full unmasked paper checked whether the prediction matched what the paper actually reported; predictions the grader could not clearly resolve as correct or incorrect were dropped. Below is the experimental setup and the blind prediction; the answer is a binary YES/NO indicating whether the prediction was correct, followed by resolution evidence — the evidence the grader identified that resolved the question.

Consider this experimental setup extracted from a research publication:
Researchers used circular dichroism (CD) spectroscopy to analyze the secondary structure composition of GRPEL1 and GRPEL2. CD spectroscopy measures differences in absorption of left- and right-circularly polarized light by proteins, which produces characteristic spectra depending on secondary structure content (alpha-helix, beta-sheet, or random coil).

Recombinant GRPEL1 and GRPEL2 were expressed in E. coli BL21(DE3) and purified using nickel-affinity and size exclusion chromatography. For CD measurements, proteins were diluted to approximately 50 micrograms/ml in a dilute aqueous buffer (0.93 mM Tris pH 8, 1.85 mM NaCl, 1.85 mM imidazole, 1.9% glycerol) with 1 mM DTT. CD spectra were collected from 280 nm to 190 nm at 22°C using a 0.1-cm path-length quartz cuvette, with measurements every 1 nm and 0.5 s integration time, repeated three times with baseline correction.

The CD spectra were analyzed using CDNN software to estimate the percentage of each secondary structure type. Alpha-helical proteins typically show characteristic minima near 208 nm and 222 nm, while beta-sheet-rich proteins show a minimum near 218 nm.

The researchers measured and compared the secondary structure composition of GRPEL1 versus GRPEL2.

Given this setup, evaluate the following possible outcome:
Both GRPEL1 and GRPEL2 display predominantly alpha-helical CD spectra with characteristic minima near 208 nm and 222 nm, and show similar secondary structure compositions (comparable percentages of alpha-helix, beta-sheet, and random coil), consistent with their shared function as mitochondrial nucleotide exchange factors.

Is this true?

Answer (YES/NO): YES